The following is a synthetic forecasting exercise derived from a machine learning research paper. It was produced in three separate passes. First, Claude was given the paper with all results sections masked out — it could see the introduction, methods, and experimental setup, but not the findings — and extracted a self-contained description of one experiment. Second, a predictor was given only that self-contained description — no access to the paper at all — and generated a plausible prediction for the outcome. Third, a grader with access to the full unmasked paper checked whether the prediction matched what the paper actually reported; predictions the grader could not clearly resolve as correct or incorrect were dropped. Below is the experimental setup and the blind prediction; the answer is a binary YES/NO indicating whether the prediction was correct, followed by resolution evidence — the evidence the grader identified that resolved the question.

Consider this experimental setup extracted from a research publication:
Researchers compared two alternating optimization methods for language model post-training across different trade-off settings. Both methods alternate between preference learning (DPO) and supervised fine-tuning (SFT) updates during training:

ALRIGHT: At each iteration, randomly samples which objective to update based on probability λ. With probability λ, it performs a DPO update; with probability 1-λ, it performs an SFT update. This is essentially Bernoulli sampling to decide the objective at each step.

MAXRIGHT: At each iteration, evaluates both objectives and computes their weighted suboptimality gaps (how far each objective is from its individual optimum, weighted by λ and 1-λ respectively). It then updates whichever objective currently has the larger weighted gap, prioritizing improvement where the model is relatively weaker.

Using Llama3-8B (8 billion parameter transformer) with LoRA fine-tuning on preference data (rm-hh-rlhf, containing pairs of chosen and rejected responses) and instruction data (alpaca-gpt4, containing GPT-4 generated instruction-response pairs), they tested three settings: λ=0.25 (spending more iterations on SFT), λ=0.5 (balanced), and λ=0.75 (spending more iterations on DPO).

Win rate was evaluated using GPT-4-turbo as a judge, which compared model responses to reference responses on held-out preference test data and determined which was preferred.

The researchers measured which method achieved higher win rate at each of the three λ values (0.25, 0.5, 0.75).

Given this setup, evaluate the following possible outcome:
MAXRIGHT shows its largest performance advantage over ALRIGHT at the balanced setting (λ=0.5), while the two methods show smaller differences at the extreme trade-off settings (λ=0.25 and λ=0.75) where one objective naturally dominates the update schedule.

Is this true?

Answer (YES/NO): NO